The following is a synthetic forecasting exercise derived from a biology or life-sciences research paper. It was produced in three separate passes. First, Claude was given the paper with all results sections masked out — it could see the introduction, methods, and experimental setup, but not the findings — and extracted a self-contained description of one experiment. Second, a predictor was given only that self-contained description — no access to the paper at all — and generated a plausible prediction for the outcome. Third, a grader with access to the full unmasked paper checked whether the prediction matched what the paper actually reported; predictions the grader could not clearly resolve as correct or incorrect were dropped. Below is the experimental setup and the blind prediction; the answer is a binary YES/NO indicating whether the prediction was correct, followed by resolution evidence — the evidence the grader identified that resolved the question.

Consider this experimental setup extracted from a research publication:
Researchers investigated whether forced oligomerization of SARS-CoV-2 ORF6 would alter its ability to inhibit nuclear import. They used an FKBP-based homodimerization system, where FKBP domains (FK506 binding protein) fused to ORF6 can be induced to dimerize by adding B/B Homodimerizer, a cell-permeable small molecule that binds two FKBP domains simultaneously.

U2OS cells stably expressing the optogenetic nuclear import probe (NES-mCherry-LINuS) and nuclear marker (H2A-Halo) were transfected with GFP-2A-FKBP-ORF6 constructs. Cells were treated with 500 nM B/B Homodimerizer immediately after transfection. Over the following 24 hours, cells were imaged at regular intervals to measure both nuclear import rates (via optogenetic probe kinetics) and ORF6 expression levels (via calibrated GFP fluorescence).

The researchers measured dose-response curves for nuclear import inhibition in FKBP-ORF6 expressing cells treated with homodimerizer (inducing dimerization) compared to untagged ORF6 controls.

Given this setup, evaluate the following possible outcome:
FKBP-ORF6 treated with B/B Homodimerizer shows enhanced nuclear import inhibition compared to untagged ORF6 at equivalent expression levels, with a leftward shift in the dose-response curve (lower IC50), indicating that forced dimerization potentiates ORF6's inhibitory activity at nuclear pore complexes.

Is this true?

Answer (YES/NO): NO